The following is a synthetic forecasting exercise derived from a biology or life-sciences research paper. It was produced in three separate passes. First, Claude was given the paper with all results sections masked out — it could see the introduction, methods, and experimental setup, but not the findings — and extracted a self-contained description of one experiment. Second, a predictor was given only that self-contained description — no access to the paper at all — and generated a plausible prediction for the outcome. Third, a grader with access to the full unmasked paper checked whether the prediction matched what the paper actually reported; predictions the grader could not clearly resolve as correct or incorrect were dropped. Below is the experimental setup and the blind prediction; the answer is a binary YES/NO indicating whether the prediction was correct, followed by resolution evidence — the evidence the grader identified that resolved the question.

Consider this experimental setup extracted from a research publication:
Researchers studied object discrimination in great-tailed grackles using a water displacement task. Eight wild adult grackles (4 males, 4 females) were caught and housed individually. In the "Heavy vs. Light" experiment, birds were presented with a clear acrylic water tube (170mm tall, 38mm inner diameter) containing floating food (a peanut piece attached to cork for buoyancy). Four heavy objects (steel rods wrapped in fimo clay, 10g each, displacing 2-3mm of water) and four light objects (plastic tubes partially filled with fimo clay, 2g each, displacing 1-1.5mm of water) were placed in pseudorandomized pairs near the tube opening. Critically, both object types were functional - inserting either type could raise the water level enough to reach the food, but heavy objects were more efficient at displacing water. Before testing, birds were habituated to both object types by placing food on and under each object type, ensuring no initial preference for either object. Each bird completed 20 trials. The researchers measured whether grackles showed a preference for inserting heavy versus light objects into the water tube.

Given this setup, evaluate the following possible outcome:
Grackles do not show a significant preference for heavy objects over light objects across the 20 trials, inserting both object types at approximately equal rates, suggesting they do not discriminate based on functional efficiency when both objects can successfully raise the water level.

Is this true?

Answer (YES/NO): NO